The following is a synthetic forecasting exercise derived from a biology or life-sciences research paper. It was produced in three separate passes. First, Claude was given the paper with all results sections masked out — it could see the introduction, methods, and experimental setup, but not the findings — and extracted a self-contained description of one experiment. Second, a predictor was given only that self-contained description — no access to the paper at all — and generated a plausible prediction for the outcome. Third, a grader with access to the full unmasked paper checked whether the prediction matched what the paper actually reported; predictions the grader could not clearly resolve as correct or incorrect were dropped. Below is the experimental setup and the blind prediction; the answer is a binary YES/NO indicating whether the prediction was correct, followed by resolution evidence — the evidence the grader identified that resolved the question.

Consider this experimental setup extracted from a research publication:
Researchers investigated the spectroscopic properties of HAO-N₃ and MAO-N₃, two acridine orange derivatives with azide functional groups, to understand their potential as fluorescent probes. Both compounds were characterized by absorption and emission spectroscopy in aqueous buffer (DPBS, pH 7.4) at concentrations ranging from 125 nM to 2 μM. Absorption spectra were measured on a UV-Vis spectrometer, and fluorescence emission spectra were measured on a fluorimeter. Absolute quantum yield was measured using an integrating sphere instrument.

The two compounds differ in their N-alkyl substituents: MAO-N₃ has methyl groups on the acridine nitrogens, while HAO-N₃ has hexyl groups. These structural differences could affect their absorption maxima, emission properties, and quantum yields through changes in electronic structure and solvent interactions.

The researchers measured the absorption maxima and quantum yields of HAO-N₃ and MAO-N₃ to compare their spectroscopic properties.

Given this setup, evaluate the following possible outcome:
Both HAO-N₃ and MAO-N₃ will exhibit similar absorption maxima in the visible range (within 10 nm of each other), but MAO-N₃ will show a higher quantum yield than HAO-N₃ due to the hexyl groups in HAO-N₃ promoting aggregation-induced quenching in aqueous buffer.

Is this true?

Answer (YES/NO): NO